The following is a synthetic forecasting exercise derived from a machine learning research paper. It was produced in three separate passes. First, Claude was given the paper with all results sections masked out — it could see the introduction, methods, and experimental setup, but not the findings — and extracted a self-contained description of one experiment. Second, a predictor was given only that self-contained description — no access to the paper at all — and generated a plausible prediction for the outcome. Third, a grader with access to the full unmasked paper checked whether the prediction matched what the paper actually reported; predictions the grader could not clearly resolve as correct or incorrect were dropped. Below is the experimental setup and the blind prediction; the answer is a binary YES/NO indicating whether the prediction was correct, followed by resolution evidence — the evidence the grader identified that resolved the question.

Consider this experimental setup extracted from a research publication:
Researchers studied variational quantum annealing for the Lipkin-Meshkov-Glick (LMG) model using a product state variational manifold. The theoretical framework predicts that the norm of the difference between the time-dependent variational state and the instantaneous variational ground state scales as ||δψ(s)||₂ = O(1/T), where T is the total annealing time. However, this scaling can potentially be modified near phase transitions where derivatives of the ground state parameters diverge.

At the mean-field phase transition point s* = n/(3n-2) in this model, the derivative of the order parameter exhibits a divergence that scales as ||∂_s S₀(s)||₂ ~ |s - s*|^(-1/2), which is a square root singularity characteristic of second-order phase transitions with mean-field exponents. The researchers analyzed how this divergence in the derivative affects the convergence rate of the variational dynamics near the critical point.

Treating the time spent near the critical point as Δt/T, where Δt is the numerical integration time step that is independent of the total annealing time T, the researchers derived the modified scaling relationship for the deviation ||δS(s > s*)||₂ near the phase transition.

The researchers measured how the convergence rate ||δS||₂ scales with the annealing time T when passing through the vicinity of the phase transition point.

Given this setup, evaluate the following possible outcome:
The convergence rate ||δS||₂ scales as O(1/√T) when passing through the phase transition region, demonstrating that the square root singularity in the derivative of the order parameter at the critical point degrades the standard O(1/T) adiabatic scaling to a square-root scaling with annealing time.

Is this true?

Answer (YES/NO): YES